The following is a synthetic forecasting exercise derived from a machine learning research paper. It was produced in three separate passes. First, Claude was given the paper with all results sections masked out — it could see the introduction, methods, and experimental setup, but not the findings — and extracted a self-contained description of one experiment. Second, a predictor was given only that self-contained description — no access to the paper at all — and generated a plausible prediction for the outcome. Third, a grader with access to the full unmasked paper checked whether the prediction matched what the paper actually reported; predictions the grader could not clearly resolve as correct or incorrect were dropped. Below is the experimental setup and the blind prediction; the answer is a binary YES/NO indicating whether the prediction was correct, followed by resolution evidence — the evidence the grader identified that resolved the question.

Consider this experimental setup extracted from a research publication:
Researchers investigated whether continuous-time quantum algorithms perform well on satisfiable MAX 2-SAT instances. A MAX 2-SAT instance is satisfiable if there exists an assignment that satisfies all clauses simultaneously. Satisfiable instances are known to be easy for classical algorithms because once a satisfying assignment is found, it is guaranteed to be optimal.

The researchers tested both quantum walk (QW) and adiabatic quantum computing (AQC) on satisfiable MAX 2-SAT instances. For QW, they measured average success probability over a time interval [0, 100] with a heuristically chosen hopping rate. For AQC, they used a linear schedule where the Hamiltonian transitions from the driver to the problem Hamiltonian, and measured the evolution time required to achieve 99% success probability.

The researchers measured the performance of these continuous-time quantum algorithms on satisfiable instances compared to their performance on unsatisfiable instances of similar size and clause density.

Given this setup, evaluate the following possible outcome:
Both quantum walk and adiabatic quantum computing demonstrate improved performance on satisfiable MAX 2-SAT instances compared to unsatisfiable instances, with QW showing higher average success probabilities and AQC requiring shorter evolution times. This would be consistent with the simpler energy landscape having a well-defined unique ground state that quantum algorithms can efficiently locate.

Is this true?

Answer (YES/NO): NO